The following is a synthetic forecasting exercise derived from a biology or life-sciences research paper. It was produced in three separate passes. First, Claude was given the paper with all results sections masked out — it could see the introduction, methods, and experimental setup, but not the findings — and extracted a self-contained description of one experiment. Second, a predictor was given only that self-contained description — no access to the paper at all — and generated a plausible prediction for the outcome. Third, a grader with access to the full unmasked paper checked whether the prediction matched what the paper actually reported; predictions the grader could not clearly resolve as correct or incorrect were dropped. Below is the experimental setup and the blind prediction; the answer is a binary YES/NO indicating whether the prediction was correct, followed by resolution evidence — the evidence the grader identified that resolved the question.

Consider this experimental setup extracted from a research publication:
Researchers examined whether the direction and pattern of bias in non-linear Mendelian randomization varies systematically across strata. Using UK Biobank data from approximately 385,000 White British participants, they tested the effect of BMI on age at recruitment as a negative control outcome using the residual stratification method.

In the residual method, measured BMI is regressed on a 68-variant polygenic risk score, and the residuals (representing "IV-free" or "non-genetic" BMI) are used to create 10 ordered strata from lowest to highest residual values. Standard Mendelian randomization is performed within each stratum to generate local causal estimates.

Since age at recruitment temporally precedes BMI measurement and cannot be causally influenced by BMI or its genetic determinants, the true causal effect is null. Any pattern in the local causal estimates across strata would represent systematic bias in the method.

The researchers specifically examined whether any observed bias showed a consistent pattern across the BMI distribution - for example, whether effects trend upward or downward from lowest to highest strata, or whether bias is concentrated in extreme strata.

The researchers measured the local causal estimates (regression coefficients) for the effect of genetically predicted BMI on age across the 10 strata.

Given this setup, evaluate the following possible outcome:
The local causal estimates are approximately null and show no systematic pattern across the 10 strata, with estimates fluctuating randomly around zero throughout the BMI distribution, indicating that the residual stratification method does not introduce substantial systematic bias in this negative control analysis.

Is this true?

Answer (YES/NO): NO